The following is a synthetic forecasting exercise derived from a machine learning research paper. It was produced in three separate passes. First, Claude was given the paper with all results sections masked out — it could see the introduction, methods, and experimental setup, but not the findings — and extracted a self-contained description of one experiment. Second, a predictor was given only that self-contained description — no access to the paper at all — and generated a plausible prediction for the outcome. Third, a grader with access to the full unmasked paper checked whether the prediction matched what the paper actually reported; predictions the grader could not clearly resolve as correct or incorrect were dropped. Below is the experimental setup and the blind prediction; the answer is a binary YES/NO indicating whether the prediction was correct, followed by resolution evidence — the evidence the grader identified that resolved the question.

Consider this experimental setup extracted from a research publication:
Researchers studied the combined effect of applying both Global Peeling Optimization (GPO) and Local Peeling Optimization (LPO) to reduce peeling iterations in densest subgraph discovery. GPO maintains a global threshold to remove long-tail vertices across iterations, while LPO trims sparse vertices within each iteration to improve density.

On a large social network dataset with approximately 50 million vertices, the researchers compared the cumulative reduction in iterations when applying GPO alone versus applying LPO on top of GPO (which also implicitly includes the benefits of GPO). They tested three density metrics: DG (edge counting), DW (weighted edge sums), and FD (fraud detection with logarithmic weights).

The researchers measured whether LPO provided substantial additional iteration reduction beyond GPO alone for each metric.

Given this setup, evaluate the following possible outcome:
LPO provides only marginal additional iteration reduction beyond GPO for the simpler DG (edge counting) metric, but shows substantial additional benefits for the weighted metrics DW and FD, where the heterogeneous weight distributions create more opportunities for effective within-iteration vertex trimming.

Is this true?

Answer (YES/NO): NO